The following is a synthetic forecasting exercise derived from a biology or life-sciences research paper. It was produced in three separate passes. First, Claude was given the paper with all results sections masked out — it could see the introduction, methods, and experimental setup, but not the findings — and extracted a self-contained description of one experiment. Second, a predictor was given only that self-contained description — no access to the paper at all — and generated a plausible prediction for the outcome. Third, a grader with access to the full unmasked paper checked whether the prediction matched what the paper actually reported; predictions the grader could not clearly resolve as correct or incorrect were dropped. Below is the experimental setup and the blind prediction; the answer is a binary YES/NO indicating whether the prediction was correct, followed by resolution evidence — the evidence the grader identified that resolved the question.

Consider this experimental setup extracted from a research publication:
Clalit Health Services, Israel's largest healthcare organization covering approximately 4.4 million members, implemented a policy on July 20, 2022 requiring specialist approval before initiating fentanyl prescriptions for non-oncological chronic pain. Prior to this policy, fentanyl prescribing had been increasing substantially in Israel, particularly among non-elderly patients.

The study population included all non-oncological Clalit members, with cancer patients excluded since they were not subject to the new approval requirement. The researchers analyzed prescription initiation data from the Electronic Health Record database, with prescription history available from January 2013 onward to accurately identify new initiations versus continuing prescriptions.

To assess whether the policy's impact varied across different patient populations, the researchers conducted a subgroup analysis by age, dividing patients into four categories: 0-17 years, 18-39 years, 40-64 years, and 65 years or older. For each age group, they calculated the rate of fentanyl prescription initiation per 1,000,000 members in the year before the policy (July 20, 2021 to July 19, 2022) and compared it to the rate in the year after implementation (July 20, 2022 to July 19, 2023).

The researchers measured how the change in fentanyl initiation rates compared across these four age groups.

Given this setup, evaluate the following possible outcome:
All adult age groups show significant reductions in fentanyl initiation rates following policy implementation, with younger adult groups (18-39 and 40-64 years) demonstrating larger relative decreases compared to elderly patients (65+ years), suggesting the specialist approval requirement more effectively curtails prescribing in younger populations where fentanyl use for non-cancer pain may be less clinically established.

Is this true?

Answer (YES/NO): YES